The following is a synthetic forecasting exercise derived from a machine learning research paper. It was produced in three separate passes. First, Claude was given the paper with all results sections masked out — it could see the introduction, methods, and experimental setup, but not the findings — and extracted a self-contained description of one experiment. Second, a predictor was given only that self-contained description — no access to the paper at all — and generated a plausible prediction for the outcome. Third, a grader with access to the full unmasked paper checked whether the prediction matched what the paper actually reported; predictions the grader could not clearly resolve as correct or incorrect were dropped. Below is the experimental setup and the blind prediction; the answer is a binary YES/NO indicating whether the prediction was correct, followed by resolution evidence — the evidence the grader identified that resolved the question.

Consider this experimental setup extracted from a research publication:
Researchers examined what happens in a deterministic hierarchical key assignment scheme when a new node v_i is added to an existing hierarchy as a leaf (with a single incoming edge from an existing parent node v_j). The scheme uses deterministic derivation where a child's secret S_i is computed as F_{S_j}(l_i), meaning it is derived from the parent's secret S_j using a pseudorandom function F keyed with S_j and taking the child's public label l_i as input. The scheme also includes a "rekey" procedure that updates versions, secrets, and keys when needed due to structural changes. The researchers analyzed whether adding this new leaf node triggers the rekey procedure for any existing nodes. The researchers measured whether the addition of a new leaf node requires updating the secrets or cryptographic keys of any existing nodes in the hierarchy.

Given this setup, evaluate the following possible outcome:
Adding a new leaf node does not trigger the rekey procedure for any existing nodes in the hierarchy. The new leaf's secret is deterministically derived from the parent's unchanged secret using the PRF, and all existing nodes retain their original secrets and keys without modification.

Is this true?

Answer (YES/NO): YES